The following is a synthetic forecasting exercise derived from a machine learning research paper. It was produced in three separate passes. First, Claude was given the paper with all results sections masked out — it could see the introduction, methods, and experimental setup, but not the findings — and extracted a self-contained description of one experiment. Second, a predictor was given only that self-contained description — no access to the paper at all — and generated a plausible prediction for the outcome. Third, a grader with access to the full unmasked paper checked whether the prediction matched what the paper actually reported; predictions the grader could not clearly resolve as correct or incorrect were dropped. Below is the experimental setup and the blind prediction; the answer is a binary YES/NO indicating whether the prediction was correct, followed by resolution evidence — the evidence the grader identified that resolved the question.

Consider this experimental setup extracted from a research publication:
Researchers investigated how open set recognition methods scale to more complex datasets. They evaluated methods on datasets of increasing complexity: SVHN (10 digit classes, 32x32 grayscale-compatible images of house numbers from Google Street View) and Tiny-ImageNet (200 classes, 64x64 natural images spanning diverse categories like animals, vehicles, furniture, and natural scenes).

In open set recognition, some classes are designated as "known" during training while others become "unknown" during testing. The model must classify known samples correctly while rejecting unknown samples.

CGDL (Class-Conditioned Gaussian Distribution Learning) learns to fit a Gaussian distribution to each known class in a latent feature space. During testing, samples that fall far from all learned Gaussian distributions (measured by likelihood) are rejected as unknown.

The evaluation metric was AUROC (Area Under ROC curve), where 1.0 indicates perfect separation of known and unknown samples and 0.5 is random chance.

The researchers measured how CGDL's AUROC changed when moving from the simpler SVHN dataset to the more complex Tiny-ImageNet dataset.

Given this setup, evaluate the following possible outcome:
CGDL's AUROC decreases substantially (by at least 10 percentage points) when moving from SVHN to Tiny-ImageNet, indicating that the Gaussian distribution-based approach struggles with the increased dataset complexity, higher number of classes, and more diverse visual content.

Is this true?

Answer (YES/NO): YES